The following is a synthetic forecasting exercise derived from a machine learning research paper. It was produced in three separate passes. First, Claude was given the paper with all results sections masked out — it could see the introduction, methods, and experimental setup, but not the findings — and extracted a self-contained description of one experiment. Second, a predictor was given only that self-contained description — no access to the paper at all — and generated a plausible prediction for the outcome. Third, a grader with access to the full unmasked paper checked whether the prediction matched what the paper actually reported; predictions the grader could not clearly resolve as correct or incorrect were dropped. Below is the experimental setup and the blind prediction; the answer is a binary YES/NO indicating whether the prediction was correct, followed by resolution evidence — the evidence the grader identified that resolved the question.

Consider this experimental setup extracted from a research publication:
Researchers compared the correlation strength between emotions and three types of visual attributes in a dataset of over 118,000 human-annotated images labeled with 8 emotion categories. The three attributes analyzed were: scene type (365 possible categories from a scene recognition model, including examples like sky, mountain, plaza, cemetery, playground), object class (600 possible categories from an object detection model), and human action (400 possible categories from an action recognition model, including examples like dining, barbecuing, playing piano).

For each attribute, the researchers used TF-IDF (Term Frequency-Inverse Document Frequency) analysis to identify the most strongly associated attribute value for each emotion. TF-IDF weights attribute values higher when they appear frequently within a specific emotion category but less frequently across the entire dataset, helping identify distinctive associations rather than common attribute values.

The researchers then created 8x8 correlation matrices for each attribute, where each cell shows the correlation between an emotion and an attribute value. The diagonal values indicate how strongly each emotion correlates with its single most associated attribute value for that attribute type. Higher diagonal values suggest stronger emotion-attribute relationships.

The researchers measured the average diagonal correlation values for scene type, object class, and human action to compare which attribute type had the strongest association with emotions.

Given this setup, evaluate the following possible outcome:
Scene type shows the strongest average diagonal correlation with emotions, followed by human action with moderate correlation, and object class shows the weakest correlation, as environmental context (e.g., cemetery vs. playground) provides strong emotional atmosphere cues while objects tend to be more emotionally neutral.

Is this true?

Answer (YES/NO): NO